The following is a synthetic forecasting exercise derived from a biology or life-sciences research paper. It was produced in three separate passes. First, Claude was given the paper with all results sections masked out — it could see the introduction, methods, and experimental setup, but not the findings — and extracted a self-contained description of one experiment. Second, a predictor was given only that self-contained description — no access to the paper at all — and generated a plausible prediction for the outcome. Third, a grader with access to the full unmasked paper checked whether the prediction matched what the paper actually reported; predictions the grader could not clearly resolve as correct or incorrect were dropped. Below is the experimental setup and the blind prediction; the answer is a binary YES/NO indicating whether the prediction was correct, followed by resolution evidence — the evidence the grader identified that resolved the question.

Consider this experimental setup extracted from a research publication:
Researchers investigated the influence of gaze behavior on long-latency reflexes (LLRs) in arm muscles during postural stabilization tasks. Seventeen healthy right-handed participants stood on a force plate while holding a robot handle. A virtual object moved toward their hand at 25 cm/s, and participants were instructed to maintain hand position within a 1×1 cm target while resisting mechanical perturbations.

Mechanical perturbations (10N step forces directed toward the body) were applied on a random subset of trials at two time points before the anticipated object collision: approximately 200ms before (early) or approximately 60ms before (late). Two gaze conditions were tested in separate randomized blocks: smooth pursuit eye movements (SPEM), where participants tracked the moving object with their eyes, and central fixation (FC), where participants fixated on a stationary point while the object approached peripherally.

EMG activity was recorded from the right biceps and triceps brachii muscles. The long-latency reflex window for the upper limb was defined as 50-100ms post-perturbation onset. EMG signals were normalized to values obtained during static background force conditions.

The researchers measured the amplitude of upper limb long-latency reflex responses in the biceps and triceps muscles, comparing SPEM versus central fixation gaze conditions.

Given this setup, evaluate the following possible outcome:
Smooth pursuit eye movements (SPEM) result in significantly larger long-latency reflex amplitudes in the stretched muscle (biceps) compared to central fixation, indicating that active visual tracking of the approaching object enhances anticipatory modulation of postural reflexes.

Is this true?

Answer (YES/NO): NO